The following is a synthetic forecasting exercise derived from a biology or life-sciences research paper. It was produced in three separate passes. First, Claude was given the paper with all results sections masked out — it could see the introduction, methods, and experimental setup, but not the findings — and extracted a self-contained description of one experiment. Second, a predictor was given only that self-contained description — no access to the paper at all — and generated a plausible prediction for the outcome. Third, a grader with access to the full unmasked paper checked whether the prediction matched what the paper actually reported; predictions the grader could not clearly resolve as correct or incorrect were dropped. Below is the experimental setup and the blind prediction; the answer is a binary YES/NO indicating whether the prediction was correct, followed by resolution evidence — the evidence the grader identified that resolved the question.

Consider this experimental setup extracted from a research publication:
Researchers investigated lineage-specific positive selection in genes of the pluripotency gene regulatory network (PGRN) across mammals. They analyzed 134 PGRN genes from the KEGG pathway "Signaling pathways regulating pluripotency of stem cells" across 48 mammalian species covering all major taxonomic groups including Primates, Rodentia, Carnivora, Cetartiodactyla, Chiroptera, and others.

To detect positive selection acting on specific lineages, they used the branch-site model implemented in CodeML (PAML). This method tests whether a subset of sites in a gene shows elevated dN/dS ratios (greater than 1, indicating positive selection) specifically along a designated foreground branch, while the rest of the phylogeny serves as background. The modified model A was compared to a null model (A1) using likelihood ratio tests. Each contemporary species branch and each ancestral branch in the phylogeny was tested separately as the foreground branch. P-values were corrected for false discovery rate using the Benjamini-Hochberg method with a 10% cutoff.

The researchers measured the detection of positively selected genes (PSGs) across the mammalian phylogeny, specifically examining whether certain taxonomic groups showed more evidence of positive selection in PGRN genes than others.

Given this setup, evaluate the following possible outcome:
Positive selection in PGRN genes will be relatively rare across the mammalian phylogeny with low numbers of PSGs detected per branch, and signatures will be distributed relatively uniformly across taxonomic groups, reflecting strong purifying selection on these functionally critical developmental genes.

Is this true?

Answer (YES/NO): NO